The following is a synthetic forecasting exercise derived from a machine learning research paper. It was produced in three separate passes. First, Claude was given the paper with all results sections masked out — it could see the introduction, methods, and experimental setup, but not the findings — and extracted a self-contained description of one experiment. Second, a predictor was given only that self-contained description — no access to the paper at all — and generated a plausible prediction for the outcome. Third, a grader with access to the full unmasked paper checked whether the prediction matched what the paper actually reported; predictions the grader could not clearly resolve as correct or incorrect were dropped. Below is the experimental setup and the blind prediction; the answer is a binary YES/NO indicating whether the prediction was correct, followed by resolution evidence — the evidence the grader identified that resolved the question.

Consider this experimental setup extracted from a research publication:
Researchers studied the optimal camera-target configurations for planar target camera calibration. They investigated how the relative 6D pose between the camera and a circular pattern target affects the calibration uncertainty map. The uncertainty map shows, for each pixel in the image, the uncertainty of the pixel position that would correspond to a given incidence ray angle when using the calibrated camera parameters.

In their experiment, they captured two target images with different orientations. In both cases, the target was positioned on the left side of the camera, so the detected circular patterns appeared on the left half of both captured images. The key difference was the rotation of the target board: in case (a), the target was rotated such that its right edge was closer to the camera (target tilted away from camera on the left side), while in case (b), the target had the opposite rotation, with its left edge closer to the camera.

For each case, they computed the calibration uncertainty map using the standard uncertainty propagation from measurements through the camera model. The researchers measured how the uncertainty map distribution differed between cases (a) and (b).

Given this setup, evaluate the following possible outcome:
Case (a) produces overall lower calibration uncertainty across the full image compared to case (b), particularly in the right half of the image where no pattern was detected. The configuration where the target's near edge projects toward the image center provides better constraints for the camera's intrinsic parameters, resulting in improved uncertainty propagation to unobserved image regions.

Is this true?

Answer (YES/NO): NO